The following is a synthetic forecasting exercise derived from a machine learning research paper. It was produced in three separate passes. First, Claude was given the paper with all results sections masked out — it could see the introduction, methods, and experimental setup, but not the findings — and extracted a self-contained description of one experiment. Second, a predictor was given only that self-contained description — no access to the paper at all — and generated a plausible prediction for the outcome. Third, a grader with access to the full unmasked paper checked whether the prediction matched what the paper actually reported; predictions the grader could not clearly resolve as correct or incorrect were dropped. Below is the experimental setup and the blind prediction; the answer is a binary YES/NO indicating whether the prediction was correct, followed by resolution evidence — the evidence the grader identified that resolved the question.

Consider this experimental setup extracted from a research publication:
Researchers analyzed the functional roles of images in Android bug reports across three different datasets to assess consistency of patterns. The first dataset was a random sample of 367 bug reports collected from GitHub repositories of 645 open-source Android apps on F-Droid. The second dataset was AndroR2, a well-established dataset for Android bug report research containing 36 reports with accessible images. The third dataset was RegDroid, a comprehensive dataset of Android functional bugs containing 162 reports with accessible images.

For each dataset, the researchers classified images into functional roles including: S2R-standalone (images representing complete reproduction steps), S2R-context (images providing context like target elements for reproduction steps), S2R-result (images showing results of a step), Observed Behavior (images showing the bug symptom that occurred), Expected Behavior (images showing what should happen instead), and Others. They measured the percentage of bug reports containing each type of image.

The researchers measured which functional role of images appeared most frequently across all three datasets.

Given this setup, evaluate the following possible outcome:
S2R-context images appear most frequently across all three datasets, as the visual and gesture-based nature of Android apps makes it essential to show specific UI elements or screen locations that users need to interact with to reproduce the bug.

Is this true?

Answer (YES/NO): NO